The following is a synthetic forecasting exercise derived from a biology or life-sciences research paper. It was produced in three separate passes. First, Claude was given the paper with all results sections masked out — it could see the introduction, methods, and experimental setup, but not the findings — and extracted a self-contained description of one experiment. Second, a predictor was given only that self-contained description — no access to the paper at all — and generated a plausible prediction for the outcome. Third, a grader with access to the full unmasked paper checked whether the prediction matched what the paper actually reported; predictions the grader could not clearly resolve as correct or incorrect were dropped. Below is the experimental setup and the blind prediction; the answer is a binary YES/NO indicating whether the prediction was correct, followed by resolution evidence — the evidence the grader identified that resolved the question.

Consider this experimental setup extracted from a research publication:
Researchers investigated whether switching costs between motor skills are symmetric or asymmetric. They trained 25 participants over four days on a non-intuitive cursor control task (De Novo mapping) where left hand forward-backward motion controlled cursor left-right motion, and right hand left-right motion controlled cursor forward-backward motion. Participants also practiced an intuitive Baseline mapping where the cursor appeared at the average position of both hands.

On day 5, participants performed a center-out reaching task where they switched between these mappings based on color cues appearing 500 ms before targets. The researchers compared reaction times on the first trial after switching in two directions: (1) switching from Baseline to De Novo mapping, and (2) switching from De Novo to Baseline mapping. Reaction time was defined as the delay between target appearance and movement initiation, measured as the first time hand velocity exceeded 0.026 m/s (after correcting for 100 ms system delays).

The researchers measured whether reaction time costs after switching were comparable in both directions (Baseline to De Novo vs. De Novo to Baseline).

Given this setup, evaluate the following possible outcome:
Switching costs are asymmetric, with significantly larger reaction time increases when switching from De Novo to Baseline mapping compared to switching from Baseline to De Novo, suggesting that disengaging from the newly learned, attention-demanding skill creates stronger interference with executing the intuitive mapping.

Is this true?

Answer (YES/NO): NO